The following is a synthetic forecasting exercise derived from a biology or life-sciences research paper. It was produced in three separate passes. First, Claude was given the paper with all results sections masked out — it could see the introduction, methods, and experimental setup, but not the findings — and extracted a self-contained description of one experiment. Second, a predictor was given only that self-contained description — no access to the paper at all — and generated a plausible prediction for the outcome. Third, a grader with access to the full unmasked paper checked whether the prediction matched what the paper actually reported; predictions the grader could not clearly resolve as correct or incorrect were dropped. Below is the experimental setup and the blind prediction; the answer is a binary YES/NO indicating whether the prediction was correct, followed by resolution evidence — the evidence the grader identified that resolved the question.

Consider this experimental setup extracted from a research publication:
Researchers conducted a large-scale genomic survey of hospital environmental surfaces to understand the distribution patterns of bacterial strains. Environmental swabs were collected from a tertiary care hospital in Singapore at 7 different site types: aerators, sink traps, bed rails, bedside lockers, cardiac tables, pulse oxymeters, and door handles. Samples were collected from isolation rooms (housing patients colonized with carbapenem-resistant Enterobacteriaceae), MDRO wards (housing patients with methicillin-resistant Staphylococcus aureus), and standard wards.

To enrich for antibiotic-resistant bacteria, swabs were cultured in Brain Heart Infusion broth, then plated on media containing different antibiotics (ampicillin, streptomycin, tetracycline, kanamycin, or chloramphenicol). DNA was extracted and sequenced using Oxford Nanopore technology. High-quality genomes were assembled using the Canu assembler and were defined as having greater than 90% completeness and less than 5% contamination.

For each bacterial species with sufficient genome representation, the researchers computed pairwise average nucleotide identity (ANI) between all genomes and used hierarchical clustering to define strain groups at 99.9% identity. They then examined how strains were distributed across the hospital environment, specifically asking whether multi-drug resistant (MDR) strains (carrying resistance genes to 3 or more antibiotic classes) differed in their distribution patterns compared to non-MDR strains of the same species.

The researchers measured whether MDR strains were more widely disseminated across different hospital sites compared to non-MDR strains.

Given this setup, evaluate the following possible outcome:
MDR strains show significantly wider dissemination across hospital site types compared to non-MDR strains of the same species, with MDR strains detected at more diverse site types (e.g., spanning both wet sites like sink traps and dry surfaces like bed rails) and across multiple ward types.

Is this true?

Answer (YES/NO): YES